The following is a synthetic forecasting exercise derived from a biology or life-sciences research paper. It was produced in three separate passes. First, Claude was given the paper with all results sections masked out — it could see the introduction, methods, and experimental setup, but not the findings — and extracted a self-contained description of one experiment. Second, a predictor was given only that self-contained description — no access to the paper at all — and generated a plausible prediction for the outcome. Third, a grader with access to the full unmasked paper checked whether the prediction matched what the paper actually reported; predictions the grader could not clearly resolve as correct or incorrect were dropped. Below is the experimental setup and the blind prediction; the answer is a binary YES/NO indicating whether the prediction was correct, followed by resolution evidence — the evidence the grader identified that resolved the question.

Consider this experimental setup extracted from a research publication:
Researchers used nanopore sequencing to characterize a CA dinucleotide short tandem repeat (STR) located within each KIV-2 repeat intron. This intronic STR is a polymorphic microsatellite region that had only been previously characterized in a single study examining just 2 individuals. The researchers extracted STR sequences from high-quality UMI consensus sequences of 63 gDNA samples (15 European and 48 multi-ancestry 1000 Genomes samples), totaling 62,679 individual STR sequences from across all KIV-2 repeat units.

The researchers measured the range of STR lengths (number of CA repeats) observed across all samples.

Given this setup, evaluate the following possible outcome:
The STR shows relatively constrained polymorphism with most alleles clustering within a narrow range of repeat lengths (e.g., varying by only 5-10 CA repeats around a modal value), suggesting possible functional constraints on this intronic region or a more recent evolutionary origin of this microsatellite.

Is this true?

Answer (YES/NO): NO